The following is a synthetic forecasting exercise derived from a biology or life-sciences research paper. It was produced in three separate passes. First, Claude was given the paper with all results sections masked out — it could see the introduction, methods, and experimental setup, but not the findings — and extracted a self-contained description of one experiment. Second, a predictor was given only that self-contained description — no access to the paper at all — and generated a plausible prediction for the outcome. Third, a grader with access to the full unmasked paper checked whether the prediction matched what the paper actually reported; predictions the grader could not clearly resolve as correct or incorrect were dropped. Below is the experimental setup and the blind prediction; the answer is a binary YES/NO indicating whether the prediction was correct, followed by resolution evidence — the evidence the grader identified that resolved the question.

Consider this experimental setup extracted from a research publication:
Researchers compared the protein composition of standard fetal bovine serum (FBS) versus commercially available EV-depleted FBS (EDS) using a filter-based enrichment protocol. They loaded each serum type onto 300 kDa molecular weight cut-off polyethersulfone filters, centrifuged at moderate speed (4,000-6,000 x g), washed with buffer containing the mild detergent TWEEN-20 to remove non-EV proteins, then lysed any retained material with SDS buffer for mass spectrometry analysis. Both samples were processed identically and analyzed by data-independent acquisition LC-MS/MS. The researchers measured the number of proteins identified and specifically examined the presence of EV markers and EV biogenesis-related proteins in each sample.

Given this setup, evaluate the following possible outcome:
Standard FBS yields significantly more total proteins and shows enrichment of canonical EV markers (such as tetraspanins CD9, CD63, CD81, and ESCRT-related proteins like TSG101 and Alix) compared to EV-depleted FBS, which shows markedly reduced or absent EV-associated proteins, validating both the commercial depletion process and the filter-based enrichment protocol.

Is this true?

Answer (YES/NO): YES